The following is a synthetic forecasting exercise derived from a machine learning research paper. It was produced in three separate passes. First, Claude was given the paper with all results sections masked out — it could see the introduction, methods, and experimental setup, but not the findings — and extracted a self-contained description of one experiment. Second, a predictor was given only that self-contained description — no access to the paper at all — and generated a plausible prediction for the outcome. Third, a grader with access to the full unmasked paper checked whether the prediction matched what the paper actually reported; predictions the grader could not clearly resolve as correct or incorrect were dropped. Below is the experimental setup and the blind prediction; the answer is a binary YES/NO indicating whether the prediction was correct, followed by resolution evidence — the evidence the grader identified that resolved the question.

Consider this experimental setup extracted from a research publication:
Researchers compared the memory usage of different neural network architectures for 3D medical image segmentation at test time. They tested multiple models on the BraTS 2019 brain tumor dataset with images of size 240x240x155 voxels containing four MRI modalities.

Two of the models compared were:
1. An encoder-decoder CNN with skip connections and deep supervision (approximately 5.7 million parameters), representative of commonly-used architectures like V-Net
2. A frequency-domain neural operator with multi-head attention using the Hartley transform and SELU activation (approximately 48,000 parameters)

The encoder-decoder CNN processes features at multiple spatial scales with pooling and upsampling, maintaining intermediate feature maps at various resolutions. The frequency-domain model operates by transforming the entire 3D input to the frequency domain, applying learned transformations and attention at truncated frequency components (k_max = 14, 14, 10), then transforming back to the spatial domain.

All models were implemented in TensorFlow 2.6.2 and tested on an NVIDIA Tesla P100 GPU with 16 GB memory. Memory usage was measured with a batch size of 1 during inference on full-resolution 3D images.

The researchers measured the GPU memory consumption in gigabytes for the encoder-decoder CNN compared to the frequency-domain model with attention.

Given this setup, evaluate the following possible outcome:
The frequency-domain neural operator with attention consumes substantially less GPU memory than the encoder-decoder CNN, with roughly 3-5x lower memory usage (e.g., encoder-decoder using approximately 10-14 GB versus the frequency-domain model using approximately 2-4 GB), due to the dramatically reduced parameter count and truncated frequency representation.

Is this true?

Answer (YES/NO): NO